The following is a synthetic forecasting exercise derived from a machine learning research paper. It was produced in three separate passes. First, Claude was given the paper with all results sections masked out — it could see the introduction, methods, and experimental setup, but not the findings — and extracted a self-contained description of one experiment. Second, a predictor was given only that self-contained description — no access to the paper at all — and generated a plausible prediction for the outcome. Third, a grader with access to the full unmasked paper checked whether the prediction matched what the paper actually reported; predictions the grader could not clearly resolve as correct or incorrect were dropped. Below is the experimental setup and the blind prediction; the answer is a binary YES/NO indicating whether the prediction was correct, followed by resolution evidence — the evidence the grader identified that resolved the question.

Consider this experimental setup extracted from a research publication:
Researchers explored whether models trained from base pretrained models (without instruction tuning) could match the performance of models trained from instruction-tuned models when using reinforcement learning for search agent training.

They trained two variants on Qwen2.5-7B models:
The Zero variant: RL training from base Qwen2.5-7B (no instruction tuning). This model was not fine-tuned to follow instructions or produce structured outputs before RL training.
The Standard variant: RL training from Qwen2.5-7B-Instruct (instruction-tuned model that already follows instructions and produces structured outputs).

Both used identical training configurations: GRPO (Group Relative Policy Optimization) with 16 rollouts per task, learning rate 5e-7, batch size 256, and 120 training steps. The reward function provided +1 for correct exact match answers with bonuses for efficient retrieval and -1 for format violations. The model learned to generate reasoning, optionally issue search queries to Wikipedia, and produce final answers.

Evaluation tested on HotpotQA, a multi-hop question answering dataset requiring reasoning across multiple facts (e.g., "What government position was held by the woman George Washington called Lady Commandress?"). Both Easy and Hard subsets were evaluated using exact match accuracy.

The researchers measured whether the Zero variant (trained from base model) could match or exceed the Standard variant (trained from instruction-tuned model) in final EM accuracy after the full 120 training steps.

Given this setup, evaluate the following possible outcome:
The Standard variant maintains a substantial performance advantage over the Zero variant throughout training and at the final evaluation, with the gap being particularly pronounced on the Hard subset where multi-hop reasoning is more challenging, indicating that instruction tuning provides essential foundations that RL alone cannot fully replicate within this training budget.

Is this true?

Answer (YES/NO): NO